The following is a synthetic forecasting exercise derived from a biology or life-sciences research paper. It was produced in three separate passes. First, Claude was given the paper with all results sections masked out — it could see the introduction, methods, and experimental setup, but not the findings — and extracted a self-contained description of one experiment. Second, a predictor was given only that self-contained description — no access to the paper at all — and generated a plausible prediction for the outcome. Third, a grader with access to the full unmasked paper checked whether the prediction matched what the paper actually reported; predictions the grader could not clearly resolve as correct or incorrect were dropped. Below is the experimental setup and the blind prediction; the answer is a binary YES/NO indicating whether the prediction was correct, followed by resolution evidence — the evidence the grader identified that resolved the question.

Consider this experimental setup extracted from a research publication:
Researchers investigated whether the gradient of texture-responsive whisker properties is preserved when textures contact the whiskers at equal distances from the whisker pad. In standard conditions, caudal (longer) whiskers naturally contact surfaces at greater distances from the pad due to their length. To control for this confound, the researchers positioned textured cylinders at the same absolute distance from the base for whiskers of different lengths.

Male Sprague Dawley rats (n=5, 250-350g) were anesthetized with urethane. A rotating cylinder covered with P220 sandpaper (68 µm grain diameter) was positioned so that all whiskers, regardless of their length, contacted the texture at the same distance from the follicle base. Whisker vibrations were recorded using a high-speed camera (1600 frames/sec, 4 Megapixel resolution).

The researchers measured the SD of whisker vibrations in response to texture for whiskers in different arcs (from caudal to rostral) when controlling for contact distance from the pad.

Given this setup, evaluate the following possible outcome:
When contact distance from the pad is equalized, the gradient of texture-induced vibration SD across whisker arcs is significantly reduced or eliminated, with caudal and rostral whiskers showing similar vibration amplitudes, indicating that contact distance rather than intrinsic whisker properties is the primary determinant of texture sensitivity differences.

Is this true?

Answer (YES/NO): NO